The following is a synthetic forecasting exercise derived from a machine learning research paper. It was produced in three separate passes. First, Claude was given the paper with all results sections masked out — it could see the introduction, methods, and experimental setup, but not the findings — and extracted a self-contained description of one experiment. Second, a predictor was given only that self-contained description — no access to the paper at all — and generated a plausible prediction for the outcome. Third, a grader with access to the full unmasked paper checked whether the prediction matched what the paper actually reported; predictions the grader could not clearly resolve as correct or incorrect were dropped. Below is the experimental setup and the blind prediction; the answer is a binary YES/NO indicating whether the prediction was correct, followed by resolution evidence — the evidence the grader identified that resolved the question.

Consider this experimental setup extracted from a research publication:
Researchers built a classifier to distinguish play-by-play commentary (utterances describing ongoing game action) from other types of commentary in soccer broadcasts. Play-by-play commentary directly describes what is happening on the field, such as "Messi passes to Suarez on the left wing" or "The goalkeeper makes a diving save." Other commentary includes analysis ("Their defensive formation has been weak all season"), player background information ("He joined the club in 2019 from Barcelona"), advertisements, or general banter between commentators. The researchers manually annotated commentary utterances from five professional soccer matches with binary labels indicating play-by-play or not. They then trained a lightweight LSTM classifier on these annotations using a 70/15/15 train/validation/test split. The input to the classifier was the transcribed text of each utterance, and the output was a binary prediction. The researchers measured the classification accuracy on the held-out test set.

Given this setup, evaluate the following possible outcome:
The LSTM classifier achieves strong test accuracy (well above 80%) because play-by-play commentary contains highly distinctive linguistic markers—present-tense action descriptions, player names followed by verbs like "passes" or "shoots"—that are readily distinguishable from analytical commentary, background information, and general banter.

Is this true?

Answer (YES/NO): YES